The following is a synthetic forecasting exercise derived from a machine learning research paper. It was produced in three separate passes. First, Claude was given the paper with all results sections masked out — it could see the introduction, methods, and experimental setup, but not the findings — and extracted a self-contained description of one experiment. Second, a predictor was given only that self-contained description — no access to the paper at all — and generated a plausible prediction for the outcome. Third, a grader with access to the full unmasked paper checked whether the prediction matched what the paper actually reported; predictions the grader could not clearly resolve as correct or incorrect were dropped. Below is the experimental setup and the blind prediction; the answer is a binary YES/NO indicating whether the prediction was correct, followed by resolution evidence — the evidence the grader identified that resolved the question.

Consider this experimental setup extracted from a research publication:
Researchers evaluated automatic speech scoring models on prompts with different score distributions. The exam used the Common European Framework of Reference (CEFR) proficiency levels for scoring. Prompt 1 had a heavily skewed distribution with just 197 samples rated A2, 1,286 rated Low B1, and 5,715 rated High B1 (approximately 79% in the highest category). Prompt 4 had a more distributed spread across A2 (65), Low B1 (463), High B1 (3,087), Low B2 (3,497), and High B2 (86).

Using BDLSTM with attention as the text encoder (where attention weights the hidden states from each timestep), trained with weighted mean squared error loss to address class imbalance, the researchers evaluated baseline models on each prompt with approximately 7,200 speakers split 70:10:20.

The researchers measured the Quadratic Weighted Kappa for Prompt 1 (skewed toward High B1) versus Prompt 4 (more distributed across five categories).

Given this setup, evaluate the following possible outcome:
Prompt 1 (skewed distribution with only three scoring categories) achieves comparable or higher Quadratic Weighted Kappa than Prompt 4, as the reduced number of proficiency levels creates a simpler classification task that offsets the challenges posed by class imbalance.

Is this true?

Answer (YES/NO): YES